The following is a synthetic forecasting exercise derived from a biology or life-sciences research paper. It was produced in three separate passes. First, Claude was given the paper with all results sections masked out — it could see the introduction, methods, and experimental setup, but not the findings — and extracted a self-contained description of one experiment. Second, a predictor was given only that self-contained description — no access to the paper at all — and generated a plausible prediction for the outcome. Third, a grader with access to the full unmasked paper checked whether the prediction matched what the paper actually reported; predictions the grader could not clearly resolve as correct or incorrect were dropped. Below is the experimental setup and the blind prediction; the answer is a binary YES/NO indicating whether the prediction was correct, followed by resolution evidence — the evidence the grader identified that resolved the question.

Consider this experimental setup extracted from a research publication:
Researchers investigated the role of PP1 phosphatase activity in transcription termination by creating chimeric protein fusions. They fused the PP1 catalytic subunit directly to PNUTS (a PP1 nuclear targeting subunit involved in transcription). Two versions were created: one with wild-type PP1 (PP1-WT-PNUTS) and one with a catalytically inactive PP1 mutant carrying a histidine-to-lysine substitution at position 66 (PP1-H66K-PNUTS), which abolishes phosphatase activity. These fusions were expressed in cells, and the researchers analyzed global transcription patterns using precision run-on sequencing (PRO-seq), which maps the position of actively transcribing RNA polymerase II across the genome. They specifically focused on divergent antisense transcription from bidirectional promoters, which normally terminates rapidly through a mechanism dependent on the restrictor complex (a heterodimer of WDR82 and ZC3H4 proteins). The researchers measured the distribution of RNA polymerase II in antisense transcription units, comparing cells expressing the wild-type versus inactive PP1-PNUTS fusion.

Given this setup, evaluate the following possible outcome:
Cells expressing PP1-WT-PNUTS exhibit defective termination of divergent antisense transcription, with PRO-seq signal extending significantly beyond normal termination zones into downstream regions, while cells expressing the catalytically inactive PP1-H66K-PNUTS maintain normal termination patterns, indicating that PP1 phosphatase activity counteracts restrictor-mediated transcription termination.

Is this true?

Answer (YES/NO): NO